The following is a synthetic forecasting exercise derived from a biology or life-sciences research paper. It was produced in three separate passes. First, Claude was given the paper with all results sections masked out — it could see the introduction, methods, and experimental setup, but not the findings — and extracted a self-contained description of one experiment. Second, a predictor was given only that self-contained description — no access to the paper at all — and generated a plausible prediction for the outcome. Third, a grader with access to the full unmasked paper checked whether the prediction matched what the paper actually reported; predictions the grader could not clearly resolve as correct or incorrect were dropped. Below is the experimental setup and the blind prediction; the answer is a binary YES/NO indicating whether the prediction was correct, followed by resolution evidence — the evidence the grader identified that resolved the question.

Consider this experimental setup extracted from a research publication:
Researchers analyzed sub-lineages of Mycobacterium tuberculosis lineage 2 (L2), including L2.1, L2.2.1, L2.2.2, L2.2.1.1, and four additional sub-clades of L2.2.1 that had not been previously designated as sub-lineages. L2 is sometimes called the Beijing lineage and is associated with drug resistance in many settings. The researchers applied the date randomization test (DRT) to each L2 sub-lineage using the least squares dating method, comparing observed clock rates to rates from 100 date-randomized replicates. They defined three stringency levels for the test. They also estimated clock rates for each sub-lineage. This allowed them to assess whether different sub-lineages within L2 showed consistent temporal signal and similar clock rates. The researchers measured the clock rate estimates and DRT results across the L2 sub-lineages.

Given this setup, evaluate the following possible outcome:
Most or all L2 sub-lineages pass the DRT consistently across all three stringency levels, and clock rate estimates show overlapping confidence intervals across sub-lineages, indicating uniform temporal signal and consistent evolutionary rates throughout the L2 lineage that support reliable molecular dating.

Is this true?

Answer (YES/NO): NO